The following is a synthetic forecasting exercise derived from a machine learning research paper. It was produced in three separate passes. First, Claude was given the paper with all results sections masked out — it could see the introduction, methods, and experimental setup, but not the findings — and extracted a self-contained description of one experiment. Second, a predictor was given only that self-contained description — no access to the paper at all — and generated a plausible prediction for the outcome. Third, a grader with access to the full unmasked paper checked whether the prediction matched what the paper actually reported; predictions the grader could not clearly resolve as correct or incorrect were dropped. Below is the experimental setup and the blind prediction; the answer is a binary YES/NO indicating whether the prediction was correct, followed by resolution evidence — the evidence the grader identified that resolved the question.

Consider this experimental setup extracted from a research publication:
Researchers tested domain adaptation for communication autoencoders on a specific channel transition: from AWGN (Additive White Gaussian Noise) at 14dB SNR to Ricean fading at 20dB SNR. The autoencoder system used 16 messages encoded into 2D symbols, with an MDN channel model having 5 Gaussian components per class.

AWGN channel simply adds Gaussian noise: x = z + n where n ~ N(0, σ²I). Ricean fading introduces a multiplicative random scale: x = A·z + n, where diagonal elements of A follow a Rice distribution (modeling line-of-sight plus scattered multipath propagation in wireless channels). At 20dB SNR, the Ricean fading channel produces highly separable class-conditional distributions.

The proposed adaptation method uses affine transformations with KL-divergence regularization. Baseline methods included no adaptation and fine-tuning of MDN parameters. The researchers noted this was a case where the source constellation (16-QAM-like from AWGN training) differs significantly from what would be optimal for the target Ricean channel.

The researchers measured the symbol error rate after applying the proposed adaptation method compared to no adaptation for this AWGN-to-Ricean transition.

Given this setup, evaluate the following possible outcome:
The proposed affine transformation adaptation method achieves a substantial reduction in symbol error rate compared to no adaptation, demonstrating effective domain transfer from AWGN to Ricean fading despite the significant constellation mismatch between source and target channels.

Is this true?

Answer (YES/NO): NO